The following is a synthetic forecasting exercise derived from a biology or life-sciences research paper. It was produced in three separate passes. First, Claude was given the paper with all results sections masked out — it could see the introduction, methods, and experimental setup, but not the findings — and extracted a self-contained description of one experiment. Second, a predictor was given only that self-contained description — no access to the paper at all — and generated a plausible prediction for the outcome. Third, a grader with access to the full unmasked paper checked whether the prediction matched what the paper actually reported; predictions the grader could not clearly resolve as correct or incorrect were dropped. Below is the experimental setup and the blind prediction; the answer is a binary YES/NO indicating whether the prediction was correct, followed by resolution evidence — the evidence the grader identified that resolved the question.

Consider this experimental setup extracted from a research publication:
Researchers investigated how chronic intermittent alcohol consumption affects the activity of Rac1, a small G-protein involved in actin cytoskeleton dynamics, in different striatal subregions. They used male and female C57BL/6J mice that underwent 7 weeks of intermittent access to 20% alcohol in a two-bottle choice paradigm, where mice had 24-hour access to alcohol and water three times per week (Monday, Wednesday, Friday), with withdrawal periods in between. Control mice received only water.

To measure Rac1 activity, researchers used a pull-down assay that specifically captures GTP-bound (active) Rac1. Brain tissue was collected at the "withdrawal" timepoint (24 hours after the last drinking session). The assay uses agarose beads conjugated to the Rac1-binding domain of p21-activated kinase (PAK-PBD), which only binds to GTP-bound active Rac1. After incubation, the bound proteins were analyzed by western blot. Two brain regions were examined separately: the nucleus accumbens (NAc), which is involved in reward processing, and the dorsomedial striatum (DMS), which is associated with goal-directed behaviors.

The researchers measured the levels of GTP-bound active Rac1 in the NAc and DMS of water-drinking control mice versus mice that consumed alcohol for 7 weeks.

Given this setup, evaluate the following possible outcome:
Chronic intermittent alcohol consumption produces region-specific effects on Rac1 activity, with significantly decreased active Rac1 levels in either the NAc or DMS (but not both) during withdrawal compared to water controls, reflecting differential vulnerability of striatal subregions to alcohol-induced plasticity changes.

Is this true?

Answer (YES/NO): NO